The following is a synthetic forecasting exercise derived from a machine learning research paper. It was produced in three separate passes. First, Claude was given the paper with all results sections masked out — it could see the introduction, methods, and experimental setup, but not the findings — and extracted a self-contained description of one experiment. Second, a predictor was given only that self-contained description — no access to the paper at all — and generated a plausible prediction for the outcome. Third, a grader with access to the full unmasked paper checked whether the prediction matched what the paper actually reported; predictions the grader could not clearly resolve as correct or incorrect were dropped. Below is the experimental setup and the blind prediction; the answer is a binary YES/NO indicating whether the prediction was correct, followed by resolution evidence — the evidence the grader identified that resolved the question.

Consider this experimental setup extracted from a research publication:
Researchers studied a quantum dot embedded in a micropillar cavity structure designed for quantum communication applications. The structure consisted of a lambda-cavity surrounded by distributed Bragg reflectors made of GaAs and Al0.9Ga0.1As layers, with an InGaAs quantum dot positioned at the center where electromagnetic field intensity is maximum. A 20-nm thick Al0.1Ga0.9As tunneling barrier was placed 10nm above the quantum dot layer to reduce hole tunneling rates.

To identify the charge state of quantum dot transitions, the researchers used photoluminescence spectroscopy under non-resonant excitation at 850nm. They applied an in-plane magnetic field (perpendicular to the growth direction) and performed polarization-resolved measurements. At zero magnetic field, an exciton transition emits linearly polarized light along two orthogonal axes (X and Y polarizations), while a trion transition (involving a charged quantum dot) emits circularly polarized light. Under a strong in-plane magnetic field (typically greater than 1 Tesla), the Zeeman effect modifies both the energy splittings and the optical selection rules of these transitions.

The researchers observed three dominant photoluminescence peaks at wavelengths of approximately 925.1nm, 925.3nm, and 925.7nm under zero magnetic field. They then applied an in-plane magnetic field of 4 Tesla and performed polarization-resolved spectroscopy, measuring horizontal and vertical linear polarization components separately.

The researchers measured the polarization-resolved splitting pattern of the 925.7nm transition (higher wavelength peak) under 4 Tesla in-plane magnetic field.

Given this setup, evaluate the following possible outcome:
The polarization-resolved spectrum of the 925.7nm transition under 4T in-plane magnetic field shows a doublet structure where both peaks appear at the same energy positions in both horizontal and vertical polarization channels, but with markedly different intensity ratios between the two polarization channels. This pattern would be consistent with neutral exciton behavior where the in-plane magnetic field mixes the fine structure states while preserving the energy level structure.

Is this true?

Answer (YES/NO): NO